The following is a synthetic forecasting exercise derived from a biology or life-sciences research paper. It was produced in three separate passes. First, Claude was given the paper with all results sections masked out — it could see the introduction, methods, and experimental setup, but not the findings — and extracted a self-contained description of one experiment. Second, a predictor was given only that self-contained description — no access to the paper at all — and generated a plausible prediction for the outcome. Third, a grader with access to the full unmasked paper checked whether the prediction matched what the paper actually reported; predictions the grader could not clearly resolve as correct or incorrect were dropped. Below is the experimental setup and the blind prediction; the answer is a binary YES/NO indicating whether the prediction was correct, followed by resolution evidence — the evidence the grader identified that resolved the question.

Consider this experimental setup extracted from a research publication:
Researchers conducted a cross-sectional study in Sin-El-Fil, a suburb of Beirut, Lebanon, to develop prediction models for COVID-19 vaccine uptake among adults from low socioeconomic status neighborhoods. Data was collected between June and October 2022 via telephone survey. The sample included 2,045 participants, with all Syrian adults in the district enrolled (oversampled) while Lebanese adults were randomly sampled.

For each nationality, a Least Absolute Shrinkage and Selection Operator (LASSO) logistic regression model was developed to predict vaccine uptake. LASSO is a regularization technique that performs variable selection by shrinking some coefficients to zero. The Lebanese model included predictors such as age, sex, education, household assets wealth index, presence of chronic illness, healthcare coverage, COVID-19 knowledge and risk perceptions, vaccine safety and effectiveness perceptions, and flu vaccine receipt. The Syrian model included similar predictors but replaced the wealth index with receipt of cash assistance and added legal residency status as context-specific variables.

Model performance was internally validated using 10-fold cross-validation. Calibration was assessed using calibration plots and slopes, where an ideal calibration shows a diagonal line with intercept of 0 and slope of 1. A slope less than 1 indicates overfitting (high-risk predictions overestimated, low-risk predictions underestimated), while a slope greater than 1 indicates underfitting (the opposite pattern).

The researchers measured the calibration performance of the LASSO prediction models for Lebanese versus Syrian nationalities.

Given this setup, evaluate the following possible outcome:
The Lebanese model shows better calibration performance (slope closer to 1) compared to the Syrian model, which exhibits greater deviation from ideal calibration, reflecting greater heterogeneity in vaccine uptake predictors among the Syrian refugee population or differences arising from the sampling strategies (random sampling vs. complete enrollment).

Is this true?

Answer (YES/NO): YES